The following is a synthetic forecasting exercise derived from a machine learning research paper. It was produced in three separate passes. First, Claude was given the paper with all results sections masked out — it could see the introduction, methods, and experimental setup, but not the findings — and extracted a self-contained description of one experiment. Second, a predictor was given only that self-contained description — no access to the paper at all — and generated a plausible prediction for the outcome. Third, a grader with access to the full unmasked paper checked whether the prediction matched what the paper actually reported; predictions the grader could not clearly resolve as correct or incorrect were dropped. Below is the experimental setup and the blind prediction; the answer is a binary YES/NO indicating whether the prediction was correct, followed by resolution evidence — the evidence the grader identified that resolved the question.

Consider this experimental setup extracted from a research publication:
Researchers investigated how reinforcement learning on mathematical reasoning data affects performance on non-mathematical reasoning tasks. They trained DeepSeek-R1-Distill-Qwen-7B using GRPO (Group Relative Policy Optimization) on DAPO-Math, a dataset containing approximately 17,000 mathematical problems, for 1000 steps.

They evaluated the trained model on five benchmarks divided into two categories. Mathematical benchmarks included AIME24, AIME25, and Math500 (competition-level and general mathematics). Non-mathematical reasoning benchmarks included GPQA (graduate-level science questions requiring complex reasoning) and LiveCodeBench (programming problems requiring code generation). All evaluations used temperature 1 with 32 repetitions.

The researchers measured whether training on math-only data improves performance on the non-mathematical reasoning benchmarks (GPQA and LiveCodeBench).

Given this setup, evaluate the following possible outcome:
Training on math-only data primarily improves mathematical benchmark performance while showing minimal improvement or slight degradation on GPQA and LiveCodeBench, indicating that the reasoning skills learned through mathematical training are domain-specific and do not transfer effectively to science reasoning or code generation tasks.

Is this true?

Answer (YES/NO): NO